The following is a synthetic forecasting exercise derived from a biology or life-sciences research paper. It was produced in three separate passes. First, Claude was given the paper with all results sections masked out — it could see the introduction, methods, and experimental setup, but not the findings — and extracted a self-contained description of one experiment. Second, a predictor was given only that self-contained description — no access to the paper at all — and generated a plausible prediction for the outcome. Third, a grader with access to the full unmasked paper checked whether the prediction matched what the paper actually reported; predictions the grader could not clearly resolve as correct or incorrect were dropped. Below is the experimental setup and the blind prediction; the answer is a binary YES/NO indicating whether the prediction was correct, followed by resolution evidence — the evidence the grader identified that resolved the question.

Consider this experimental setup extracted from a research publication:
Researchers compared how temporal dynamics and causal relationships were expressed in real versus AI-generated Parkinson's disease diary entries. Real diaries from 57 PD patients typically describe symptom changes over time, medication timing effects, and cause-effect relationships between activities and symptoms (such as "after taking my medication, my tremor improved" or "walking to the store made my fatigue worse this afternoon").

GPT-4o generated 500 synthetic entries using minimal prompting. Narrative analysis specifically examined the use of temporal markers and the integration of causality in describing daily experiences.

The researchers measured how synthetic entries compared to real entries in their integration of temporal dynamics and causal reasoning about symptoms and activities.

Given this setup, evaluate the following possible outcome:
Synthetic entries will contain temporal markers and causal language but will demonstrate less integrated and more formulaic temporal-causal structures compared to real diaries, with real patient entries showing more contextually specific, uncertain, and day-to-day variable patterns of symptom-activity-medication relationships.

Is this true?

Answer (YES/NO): YES